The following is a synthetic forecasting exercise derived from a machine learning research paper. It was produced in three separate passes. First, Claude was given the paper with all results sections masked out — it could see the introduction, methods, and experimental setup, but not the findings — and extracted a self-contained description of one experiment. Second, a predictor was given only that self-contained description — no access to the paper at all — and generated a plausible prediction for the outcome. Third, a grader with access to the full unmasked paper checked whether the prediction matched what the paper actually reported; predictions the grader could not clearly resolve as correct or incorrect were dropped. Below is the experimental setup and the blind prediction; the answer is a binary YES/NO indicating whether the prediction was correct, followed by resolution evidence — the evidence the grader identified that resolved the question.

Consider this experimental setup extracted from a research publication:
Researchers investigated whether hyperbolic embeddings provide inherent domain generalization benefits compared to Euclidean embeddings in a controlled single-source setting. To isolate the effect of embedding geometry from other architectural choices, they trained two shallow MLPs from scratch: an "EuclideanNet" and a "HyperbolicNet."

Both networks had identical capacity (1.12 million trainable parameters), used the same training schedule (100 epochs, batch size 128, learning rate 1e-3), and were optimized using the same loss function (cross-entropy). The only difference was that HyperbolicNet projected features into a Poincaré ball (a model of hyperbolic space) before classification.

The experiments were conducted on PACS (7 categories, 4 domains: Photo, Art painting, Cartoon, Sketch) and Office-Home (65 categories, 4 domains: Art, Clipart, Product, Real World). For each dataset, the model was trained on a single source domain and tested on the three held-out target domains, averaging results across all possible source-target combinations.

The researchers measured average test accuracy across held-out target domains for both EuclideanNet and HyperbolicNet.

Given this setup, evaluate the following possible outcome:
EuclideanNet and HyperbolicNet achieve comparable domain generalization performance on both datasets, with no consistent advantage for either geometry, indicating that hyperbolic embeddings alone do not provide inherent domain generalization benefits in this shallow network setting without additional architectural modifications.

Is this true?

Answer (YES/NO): NO